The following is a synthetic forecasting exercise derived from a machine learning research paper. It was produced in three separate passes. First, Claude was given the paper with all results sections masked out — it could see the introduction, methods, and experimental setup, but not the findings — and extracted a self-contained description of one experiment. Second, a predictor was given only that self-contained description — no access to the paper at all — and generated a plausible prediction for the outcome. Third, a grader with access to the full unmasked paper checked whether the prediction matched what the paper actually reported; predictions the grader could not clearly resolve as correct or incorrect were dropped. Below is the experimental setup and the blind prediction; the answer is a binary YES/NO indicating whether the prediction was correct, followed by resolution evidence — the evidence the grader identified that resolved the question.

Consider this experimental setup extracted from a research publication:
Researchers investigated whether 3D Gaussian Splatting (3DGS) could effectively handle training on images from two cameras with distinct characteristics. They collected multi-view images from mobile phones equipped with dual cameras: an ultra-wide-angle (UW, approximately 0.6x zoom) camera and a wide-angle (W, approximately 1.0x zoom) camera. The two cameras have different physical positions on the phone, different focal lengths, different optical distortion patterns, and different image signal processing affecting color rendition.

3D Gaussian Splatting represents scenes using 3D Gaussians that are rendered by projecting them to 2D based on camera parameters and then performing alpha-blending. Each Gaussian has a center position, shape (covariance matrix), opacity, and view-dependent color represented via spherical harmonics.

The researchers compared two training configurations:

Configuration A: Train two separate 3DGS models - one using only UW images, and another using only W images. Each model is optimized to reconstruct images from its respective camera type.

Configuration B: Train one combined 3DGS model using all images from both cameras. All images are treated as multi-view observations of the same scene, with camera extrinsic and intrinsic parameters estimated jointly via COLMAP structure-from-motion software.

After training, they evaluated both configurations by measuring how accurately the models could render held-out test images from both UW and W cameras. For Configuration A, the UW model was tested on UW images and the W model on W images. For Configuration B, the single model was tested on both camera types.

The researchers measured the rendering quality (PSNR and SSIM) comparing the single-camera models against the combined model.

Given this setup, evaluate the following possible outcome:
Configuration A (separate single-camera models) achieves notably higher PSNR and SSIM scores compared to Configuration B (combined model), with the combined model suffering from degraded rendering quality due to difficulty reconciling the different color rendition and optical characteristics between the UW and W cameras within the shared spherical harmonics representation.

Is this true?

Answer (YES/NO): NO